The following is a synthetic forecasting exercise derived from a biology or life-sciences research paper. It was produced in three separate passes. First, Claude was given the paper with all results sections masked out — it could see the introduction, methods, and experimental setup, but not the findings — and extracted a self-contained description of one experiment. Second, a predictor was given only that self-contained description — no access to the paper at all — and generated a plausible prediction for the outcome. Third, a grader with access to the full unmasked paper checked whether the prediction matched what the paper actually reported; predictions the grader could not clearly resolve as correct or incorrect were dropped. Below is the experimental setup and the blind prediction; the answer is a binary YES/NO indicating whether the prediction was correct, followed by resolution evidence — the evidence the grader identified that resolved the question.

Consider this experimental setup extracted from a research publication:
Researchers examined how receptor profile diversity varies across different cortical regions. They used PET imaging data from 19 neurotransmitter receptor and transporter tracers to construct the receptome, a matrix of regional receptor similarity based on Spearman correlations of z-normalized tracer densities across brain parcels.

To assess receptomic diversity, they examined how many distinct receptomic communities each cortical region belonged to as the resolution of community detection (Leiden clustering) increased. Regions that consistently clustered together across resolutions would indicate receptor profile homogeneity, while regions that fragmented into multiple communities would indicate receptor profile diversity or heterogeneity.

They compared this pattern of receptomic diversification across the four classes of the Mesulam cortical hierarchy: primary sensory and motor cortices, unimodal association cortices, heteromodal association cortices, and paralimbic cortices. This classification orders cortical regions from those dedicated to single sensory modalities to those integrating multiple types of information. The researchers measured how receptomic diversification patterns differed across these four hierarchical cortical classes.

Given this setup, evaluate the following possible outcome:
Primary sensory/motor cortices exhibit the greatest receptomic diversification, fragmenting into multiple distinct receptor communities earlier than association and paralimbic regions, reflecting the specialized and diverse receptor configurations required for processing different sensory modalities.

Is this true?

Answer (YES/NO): NO